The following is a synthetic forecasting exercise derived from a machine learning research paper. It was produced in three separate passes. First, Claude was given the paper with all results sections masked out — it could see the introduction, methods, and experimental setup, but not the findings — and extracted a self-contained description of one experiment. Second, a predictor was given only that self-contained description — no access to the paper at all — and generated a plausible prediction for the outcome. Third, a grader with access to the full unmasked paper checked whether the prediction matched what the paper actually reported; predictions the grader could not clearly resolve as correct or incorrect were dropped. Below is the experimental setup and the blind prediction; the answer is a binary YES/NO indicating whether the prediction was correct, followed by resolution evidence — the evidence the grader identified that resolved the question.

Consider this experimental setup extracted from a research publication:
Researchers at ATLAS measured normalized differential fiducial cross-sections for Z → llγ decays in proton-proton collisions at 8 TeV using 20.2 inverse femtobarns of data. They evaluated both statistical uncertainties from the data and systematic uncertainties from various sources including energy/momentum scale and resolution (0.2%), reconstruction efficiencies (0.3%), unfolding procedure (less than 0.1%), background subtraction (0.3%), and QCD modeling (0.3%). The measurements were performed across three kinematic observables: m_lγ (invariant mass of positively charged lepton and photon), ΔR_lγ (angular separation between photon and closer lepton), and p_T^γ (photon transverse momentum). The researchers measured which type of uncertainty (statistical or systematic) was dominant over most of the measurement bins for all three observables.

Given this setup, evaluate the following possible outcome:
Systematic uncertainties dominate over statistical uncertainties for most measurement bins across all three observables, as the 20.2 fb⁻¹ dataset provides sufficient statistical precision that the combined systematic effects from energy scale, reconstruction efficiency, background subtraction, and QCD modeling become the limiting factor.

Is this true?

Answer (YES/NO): NO